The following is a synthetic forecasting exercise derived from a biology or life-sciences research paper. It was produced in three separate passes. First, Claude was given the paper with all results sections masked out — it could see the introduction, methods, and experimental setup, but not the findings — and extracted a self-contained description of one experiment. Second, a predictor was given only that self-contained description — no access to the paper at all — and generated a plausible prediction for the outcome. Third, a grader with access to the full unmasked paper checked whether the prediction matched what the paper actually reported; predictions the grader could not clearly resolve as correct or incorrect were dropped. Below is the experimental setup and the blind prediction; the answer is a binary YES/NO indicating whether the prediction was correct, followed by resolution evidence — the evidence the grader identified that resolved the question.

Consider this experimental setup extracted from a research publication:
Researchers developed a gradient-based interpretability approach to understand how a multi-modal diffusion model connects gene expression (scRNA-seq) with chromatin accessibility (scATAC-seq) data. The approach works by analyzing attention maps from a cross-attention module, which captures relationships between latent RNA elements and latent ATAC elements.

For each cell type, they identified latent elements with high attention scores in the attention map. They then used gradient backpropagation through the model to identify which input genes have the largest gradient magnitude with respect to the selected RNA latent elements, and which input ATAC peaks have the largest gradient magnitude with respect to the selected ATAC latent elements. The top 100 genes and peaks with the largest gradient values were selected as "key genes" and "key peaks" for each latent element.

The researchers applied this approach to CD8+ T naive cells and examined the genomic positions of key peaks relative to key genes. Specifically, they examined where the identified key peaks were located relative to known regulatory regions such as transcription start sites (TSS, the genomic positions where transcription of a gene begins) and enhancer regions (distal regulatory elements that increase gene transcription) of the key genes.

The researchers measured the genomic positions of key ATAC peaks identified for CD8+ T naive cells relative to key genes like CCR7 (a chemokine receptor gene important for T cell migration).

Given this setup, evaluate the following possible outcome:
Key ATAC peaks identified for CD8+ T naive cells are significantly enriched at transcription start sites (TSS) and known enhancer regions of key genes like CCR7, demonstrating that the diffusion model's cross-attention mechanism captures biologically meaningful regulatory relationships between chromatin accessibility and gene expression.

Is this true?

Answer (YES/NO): YES